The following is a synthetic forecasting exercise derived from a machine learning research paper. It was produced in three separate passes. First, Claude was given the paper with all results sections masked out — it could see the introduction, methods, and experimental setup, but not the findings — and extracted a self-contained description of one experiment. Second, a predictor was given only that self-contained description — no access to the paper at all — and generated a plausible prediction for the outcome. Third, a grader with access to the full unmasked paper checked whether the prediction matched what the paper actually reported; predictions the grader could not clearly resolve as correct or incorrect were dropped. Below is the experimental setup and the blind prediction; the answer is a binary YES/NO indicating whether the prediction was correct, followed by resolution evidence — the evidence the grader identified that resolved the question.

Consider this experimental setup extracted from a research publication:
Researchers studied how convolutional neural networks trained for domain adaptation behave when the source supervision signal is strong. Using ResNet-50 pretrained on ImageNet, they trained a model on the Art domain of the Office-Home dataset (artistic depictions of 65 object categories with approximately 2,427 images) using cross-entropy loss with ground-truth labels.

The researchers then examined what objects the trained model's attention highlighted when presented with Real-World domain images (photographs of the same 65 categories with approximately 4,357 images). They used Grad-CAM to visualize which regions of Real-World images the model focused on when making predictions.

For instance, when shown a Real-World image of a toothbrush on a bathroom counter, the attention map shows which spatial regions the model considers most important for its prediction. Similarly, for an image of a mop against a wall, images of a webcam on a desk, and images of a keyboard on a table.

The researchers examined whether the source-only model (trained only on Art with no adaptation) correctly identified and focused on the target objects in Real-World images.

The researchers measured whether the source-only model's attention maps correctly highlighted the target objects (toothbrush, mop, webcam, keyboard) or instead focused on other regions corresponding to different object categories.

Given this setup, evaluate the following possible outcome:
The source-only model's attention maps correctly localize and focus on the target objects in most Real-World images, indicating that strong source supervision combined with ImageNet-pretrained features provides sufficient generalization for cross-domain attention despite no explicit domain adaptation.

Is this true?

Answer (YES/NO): NO